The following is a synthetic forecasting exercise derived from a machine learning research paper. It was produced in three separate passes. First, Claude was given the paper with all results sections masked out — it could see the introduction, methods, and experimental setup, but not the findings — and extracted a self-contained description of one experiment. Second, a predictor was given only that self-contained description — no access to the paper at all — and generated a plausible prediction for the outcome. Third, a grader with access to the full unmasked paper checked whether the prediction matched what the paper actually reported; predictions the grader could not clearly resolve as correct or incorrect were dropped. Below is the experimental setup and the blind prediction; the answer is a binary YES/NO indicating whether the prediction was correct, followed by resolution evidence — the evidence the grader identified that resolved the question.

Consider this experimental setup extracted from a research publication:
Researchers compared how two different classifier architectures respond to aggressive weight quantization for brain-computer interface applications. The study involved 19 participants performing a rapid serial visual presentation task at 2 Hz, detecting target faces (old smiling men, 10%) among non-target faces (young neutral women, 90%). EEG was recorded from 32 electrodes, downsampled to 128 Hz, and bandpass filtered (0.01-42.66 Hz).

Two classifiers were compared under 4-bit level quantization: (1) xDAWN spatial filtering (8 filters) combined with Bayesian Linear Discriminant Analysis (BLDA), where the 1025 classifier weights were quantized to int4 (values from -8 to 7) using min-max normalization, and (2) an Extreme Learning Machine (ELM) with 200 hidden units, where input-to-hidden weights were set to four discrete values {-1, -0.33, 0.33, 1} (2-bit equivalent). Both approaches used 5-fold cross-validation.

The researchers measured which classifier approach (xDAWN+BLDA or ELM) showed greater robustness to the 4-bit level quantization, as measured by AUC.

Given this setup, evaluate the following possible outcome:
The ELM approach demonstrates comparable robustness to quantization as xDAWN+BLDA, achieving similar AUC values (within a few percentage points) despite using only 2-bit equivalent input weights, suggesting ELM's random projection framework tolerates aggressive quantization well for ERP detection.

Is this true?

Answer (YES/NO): NO